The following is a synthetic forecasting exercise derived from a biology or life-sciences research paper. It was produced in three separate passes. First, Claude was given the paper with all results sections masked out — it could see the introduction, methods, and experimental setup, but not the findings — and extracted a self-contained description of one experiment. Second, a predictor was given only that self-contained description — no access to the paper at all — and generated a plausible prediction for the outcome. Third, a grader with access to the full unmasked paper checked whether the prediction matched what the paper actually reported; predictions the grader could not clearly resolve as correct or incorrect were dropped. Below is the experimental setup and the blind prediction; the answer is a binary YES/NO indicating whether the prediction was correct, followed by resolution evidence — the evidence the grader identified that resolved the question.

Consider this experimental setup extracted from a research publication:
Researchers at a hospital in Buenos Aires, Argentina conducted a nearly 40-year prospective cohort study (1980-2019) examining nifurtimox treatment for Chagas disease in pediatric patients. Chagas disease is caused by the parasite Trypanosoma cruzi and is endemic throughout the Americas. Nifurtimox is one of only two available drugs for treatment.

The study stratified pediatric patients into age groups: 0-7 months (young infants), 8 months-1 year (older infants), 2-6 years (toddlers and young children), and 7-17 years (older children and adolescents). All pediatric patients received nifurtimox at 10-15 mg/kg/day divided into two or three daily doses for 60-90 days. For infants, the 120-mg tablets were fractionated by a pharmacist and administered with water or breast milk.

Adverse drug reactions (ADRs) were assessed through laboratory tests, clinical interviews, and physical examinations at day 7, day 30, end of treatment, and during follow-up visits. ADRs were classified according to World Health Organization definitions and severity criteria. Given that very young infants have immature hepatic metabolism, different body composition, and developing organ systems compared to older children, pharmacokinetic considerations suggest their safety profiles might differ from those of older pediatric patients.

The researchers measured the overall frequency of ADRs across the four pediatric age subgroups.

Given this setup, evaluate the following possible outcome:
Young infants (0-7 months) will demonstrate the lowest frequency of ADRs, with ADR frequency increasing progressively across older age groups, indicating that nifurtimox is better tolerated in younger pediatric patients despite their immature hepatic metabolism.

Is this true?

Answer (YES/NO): NO